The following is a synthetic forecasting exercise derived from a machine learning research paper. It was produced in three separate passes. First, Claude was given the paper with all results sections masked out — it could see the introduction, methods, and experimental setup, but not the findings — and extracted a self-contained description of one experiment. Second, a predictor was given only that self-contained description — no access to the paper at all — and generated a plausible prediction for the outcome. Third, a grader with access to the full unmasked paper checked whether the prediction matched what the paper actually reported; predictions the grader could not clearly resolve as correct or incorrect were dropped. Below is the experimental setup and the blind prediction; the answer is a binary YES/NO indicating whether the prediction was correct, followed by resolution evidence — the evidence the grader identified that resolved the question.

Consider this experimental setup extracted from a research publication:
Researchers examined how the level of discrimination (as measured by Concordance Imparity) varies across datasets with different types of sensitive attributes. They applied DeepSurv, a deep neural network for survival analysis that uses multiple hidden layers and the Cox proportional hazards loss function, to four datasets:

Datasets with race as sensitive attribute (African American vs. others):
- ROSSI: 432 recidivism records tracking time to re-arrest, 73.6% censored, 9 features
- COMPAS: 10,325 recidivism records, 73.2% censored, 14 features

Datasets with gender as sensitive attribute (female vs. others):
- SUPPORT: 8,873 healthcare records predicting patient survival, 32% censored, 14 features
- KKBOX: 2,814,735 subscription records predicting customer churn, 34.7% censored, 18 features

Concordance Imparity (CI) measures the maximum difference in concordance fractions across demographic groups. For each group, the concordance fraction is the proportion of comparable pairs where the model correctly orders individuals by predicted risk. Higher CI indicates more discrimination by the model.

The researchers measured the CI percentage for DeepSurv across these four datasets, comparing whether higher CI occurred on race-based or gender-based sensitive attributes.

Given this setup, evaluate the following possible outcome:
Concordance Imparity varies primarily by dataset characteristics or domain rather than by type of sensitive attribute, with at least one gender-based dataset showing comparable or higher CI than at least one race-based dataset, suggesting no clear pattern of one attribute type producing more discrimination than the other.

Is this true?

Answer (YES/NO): YES